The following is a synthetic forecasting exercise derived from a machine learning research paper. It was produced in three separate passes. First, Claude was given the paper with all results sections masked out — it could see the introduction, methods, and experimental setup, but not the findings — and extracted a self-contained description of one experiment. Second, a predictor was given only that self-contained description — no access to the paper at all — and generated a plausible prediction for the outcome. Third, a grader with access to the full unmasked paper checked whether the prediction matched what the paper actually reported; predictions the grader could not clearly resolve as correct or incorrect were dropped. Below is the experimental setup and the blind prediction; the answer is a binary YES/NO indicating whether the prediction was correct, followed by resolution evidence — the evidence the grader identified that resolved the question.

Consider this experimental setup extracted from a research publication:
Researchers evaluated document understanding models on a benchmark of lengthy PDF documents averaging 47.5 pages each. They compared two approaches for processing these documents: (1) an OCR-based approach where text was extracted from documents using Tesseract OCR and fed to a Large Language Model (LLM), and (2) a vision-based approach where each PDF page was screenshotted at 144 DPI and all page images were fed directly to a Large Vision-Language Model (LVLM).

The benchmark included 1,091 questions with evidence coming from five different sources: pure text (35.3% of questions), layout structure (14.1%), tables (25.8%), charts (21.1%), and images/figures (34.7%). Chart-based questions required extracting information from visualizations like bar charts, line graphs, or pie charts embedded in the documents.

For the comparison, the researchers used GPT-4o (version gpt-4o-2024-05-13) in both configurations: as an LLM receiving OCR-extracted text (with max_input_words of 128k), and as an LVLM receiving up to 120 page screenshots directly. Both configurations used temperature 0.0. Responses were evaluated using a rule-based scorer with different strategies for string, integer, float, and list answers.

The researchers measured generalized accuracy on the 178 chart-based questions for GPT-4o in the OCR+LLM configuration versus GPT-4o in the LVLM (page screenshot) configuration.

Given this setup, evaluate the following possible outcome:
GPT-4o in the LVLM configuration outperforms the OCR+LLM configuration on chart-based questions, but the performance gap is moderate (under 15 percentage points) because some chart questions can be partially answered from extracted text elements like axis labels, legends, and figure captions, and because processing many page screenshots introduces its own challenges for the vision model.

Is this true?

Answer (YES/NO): NO